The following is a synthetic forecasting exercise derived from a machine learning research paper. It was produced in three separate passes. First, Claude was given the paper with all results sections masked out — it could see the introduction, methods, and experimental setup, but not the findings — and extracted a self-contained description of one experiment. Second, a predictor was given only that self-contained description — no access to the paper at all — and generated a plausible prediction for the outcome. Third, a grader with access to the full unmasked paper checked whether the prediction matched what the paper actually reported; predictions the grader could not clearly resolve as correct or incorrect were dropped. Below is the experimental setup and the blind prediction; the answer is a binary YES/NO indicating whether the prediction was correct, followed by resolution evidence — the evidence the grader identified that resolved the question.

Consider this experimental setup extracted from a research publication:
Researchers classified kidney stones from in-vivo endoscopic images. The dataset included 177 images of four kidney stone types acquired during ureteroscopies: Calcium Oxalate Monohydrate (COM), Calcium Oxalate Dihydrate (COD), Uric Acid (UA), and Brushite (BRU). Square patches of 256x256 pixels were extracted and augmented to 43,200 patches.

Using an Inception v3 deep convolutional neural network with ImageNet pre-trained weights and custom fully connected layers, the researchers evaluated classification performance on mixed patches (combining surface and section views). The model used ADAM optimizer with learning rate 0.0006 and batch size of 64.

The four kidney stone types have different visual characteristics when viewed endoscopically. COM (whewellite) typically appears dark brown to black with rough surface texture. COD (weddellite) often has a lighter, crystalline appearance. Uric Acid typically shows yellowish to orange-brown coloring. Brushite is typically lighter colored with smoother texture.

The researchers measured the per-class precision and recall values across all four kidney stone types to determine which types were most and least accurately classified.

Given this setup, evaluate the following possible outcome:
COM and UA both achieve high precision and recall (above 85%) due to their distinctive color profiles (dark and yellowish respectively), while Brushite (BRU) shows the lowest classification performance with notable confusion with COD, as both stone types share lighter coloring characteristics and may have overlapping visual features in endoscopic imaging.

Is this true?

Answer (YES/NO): NO